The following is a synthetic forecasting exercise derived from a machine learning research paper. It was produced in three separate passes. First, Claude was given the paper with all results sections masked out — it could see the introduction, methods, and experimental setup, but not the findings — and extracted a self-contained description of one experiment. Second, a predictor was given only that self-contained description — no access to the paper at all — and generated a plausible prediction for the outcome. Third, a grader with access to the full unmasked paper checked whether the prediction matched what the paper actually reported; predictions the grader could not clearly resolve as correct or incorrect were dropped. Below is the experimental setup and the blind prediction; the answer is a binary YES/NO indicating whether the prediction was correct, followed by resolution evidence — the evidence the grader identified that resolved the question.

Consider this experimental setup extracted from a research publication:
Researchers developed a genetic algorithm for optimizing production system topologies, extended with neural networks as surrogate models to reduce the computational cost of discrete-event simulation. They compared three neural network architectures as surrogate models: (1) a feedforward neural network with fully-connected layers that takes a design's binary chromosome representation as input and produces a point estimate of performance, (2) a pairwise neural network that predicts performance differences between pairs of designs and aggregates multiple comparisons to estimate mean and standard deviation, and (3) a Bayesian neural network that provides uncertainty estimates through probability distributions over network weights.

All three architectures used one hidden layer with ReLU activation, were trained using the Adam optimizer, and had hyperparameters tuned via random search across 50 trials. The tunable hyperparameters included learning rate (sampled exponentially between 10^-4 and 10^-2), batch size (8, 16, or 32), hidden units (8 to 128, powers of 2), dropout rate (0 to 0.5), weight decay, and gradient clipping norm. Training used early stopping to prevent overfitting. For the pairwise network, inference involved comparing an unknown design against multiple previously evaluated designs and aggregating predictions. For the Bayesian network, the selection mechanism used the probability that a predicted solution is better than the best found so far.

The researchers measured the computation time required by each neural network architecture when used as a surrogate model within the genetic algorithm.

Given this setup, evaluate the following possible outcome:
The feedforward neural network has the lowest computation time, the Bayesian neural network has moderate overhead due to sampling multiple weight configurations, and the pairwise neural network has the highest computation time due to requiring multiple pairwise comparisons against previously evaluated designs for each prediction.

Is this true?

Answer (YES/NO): NO